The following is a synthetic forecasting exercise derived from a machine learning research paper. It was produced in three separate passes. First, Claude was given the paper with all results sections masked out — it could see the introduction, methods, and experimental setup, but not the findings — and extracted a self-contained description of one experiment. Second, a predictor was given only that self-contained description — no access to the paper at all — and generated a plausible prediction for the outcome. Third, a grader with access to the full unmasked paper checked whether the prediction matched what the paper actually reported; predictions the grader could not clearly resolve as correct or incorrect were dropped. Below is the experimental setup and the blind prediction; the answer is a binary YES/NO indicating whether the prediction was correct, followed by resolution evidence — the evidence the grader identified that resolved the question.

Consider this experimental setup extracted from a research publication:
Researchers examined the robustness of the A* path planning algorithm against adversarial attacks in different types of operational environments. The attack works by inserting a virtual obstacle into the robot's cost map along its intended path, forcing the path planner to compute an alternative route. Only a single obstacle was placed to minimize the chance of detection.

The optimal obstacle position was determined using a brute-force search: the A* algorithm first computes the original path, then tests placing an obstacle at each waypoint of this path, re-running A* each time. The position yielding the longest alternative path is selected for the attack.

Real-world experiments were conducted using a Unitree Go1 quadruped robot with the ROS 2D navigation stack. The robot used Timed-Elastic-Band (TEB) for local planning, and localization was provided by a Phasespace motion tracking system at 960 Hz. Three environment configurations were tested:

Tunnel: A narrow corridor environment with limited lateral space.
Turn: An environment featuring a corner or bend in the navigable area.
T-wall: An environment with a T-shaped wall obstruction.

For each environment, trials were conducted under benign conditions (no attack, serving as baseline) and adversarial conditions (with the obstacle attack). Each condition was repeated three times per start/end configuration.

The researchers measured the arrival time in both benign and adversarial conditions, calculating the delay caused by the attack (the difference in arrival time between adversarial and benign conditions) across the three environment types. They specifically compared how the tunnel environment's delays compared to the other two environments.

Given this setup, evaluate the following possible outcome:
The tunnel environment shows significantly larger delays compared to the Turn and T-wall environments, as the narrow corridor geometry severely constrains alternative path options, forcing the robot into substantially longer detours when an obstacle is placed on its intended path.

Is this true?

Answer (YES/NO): YES